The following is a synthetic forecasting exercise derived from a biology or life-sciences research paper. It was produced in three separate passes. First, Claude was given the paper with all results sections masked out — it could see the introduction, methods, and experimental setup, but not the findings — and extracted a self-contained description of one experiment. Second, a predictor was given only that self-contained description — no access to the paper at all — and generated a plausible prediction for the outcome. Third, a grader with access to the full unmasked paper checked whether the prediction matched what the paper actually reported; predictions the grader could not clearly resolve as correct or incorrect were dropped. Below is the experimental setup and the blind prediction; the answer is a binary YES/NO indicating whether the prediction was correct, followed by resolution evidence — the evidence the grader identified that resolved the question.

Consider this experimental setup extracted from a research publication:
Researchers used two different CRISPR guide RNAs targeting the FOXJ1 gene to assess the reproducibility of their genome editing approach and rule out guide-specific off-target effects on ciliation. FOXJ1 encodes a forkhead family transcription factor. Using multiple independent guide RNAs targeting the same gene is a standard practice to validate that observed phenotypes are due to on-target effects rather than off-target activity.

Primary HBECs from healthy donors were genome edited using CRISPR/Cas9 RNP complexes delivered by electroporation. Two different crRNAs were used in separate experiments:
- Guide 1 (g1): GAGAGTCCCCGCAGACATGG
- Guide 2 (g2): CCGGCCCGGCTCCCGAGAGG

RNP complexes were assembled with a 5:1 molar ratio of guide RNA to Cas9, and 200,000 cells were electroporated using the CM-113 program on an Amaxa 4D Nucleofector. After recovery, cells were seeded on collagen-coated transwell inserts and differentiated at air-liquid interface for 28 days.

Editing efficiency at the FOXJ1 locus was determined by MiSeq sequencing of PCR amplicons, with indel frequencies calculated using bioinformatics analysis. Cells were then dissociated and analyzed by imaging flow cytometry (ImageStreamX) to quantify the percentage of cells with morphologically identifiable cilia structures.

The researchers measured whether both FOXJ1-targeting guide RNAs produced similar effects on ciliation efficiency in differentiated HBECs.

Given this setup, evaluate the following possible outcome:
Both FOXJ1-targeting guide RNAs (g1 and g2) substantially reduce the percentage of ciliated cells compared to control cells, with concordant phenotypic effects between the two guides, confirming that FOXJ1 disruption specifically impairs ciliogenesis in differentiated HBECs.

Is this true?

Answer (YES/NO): YES